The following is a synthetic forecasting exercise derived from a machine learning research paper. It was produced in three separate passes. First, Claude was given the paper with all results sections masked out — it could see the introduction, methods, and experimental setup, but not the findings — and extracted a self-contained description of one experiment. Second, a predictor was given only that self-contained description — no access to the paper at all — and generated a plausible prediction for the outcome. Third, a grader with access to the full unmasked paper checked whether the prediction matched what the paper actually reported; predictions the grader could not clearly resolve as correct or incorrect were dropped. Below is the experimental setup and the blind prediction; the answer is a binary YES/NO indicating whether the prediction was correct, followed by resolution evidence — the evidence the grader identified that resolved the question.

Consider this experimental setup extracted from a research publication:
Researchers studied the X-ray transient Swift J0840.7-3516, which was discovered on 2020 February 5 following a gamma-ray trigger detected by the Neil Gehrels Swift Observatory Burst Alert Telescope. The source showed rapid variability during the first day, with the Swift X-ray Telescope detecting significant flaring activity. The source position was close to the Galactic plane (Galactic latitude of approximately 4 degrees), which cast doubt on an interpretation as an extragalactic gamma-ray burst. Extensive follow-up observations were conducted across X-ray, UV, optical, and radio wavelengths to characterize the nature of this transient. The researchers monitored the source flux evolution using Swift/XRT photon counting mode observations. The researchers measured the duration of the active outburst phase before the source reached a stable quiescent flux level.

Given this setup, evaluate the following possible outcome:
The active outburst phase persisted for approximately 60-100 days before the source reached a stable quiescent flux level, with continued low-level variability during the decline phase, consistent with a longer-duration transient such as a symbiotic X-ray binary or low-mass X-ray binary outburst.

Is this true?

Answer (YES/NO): NO